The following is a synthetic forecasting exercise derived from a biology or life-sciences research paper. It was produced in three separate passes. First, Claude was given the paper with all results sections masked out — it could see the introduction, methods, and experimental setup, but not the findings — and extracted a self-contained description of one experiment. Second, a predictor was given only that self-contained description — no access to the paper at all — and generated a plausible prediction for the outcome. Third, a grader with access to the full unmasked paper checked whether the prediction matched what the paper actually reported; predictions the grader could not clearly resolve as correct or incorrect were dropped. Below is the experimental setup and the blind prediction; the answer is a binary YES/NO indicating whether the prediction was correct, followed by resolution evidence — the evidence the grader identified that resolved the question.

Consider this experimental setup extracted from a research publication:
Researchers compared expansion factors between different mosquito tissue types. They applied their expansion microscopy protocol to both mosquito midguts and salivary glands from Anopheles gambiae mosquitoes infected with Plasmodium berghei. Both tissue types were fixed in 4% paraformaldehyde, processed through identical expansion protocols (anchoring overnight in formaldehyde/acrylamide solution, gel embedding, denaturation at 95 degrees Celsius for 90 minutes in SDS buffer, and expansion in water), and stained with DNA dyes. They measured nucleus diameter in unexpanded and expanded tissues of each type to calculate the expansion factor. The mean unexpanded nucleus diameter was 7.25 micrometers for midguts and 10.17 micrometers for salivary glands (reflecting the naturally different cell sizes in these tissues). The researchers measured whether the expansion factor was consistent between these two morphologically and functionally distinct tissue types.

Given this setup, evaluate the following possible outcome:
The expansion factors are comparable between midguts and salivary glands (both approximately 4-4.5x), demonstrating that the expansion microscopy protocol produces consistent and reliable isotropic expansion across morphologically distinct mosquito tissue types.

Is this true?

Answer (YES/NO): YES